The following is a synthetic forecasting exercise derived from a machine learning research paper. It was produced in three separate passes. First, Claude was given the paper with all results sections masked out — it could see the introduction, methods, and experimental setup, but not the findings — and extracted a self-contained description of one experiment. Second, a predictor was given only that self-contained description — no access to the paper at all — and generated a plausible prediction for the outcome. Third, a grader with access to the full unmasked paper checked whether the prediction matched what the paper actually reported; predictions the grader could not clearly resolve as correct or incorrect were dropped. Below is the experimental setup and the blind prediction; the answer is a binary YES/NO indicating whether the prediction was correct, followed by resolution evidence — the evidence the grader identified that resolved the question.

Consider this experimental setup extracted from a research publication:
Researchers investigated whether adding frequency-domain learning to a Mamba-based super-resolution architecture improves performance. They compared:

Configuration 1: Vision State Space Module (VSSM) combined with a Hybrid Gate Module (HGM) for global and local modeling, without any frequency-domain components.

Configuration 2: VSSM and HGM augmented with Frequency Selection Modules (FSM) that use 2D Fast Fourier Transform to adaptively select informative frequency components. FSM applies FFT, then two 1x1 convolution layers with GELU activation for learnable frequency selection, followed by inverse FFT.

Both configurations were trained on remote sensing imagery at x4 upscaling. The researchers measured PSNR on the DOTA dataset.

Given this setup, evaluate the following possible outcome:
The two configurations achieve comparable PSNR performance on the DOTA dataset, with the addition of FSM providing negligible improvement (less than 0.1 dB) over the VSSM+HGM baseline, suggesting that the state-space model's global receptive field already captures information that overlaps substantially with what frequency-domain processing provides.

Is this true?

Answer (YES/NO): NO